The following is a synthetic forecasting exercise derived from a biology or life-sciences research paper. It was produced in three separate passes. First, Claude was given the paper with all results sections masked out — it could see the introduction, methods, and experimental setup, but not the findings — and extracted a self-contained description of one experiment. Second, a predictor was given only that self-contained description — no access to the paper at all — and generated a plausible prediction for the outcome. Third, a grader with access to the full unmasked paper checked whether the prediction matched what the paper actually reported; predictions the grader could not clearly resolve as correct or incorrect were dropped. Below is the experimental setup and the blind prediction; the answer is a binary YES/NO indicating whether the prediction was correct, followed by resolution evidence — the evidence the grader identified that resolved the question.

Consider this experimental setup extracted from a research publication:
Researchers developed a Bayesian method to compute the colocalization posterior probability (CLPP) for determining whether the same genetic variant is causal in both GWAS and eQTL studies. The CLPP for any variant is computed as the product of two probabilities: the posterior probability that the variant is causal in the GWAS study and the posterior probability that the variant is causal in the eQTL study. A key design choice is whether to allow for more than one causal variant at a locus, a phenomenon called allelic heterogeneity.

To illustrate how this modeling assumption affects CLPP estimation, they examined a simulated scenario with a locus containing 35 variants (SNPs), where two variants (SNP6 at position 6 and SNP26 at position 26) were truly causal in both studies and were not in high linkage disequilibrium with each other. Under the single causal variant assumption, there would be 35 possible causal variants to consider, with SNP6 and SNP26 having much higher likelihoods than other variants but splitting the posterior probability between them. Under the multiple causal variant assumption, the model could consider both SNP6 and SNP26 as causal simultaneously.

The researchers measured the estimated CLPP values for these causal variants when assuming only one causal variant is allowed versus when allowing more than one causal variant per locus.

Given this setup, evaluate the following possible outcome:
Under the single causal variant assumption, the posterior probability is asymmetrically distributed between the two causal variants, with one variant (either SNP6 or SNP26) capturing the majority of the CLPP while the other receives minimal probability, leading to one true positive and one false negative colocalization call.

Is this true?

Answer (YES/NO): NO